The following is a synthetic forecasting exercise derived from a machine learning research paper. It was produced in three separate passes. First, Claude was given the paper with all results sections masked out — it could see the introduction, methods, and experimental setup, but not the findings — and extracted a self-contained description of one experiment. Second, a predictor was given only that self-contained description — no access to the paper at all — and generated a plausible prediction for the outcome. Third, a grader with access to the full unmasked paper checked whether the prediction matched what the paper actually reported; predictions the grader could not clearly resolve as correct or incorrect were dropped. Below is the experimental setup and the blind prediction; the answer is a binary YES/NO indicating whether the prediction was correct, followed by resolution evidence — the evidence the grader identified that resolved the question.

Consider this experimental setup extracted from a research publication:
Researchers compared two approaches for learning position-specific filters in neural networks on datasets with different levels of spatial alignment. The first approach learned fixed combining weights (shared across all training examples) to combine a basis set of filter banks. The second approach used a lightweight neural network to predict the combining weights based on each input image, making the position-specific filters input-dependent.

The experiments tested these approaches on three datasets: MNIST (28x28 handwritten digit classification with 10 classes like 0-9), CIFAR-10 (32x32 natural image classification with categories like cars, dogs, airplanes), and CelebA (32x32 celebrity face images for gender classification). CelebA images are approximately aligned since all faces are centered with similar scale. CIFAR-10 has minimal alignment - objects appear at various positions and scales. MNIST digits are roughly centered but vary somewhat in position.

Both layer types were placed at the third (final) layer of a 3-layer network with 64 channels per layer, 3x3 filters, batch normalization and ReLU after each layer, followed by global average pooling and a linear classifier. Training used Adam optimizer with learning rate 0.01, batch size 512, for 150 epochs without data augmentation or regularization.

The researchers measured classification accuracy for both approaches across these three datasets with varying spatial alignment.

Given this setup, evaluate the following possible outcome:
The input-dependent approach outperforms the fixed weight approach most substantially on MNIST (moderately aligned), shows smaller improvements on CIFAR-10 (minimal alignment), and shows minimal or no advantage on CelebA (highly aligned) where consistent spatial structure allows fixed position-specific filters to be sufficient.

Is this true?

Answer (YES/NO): NO